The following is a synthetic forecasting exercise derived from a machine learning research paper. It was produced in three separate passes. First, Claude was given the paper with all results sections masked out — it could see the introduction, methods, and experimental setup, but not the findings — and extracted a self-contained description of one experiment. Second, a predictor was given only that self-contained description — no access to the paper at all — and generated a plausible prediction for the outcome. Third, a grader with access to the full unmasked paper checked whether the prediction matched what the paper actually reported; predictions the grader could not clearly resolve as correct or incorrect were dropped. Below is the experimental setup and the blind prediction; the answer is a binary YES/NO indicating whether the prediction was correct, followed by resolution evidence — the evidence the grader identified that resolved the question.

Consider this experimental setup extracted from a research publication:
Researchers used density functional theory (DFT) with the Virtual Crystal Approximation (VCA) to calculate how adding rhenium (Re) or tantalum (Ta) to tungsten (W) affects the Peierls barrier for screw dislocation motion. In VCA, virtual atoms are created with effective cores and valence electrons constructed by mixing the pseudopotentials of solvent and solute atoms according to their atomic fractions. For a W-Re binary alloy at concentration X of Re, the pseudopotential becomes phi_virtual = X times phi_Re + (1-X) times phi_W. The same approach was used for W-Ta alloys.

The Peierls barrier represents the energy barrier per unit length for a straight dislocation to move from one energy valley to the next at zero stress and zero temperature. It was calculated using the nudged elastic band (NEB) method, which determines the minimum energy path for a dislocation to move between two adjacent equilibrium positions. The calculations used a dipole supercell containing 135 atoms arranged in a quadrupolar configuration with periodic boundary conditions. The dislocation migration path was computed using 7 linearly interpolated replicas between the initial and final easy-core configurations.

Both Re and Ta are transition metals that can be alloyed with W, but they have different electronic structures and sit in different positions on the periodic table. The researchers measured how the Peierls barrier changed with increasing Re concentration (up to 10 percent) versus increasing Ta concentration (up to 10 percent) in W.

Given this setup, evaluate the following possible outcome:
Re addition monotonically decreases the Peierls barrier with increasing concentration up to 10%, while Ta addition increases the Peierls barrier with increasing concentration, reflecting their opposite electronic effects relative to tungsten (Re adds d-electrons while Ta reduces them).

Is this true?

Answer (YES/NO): YES